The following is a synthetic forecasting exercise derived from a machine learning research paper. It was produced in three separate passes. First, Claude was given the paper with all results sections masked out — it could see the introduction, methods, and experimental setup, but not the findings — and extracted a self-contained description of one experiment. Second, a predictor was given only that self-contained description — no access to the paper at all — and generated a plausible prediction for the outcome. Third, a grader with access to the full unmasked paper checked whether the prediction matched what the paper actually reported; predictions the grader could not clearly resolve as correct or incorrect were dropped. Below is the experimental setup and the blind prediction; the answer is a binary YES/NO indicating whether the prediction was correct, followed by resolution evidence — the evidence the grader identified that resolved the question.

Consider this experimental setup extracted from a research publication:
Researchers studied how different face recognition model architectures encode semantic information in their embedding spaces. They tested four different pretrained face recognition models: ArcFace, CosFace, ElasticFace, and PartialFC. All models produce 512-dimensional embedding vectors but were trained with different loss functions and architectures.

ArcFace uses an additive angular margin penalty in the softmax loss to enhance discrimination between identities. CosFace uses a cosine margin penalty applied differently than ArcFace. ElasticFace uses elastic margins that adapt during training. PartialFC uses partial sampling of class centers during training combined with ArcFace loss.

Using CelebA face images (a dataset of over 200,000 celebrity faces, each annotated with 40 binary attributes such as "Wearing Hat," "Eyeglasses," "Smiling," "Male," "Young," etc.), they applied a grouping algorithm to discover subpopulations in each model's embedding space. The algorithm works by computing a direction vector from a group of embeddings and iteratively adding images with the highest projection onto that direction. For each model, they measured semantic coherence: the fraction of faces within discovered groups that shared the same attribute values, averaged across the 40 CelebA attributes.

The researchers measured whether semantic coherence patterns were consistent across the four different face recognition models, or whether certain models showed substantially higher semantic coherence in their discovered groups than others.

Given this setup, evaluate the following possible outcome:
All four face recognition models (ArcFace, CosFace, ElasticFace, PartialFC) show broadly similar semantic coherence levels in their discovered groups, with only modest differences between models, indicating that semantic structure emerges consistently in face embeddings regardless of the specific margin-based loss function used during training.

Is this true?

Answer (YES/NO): YES